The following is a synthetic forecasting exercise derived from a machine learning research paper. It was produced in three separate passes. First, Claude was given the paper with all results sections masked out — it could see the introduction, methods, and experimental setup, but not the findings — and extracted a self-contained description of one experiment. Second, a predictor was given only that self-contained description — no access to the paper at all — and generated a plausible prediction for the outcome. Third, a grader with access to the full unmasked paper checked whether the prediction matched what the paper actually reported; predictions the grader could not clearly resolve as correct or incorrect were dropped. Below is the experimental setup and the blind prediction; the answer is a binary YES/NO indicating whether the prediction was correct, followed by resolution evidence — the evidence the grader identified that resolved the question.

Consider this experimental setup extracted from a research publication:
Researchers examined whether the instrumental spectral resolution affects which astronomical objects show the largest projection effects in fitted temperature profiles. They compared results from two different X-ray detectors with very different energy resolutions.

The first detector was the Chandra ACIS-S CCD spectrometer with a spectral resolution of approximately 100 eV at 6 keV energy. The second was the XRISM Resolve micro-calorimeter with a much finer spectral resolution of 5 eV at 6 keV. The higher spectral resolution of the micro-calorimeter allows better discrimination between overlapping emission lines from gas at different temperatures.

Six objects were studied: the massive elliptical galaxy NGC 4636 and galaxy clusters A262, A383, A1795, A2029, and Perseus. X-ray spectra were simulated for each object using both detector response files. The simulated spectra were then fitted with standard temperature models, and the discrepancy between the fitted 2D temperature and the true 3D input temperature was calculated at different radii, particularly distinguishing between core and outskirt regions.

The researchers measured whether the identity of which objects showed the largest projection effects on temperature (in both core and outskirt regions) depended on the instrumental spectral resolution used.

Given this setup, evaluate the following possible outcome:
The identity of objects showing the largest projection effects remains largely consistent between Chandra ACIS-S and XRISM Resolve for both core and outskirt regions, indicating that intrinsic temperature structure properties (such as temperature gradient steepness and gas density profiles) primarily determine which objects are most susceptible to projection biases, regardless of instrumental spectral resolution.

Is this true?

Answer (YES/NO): YES